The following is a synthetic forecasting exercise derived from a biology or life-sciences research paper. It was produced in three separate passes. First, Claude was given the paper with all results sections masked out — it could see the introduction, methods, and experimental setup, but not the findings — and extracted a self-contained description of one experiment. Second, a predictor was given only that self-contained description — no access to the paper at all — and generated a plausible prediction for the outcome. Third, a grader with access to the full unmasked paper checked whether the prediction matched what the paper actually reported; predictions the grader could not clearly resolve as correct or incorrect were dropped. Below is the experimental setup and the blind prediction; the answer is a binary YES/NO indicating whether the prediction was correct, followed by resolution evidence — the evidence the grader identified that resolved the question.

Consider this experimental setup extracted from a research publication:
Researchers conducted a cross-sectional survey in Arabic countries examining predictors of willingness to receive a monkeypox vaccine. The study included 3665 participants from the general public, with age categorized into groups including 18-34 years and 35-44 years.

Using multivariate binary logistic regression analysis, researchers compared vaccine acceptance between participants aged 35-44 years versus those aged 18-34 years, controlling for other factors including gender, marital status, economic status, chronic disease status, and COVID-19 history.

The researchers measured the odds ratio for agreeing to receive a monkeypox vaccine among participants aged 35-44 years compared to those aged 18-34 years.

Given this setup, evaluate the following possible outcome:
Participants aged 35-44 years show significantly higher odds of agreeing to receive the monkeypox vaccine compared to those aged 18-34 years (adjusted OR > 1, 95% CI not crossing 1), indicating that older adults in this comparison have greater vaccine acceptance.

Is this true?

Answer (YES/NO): NO